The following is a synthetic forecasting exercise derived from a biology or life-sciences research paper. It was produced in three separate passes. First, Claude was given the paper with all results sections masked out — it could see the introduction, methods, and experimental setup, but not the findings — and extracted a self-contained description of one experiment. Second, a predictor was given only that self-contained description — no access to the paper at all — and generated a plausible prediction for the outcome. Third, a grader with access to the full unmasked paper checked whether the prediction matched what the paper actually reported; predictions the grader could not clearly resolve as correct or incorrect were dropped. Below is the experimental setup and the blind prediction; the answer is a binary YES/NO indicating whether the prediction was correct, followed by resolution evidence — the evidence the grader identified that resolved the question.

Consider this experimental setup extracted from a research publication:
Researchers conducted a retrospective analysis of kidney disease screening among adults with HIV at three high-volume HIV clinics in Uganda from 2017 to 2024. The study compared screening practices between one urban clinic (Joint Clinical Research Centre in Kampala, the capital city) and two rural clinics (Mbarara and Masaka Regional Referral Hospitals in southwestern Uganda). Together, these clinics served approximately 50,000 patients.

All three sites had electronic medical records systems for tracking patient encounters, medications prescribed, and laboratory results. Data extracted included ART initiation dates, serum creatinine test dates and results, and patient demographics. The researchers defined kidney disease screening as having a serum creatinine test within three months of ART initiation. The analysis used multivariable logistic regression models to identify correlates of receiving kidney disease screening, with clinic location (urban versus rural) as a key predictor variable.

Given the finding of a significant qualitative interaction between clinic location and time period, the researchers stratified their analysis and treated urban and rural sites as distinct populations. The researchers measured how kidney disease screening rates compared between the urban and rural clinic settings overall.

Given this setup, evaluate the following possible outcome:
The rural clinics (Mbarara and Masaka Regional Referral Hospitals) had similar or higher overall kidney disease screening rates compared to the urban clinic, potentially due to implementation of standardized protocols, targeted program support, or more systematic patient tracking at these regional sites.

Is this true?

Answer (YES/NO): NO